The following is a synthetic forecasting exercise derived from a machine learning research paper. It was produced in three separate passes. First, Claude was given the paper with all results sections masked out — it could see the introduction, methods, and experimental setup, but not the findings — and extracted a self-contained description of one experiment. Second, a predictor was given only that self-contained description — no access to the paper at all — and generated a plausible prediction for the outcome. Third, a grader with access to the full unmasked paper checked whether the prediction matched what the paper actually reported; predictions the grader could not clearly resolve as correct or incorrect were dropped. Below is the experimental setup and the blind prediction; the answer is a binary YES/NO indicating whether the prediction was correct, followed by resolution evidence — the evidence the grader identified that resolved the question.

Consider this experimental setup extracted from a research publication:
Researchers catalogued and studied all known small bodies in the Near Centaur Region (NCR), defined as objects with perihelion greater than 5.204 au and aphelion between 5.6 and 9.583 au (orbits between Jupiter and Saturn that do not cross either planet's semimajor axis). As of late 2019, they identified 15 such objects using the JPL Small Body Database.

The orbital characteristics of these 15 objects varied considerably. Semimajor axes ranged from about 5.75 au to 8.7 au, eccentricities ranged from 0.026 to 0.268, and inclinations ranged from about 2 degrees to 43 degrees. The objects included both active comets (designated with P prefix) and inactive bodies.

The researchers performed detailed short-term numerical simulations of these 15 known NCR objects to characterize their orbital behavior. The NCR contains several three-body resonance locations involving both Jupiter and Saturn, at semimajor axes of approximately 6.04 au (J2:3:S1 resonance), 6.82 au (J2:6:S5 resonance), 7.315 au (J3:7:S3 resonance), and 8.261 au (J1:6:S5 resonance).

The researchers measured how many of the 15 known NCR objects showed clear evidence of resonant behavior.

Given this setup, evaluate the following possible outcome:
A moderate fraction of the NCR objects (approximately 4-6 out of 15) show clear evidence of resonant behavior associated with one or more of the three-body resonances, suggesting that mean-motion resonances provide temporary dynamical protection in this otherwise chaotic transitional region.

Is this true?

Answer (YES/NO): NO